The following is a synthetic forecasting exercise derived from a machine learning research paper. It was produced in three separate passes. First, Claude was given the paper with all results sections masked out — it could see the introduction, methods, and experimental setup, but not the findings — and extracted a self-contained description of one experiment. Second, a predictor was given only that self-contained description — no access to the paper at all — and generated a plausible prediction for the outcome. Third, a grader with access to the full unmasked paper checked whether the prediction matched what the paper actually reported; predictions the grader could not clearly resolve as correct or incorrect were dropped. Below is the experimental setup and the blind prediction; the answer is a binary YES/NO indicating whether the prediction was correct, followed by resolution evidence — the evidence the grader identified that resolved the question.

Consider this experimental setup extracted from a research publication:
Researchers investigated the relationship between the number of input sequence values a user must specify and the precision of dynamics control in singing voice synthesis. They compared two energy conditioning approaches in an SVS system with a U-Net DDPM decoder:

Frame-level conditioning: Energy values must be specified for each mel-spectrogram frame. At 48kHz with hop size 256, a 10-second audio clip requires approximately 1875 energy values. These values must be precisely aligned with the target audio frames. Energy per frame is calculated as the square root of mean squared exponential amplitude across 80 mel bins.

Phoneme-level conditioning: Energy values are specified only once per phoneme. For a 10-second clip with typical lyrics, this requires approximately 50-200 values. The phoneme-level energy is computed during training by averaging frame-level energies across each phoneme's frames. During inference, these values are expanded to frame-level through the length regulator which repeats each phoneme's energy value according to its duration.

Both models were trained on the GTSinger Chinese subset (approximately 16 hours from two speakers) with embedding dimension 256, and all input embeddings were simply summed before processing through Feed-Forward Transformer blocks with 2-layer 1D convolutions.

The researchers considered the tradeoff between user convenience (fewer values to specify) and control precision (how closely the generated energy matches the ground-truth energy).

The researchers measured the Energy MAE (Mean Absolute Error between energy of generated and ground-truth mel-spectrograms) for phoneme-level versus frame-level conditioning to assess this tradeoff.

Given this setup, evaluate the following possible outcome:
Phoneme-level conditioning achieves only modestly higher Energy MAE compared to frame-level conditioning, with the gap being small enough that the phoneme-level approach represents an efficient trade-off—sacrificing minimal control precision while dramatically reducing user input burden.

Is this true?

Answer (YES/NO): NO